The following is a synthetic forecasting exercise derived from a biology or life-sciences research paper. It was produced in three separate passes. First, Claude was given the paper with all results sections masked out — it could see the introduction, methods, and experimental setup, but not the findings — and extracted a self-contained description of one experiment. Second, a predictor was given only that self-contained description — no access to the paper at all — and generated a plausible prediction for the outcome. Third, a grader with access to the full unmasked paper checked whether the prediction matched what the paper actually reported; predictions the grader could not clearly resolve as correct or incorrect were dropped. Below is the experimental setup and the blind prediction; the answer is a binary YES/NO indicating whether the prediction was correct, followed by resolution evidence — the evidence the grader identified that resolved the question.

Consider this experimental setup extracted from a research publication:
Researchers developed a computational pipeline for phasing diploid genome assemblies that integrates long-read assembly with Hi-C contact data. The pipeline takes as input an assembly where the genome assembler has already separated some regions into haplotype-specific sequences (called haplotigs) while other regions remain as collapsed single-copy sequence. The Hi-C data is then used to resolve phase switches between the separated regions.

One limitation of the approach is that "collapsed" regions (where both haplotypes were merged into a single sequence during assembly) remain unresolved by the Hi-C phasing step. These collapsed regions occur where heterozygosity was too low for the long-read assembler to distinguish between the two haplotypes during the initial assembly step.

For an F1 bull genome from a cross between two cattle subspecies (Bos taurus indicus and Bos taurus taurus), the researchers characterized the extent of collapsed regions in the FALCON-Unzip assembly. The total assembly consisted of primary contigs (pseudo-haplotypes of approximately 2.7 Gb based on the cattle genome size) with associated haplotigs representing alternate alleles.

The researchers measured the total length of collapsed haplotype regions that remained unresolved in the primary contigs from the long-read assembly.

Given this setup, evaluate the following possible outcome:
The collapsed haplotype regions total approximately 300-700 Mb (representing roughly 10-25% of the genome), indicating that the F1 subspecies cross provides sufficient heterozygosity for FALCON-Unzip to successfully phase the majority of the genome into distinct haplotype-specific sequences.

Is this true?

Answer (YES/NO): YES